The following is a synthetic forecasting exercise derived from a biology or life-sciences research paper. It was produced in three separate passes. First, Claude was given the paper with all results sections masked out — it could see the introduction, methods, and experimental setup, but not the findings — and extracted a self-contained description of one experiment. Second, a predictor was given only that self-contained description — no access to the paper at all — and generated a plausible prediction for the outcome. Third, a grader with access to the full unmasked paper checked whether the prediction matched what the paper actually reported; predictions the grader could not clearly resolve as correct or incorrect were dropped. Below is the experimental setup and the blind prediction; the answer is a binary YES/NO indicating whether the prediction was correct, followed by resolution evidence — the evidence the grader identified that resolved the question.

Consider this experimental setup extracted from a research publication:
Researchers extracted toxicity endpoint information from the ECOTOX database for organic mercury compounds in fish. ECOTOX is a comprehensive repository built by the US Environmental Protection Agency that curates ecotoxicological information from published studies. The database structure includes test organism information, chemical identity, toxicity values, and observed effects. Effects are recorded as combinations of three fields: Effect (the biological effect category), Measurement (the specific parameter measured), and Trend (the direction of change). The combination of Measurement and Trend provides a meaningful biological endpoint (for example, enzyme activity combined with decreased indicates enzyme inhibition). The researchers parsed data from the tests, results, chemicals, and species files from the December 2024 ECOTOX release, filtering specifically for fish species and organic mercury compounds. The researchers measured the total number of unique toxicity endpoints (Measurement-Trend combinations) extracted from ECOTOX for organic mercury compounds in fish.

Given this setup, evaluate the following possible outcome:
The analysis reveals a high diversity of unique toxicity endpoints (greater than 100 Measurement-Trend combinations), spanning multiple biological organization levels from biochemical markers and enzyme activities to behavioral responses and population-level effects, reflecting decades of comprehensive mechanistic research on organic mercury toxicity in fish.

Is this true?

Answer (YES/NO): YES